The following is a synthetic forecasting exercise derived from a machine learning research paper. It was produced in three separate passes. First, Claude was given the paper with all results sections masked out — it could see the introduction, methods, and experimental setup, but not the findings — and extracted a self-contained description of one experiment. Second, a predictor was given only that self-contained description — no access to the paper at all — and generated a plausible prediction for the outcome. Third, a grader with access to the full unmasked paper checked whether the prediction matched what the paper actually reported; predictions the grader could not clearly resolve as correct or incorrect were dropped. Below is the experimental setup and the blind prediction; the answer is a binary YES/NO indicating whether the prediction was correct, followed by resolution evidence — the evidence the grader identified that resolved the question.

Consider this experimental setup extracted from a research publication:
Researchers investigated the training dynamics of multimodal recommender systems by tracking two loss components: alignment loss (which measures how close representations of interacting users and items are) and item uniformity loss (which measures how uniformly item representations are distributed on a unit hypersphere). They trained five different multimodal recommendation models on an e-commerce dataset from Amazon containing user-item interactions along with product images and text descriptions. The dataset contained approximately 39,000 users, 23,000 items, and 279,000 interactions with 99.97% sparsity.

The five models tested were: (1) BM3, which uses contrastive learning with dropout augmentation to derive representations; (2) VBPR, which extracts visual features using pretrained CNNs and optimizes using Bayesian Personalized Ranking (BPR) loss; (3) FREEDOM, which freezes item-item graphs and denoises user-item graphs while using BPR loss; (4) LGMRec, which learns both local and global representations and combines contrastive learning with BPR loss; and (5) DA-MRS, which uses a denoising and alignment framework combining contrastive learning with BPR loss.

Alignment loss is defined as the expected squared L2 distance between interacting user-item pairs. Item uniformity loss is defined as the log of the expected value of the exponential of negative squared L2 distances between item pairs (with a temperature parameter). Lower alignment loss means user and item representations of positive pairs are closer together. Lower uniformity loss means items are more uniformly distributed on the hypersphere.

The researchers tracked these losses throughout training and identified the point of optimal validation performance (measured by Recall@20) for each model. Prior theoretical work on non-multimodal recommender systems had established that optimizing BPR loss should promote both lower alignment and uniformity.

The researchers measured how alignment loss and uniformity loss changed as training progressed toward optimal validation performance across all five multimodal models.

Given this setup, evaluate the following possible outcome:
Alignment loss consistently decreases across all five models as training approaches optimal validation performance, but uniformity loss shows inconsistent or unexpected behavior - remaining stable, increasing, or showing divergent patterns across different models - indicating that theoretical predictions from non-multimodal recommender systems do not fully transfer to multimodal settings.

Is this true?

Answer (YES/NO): NO